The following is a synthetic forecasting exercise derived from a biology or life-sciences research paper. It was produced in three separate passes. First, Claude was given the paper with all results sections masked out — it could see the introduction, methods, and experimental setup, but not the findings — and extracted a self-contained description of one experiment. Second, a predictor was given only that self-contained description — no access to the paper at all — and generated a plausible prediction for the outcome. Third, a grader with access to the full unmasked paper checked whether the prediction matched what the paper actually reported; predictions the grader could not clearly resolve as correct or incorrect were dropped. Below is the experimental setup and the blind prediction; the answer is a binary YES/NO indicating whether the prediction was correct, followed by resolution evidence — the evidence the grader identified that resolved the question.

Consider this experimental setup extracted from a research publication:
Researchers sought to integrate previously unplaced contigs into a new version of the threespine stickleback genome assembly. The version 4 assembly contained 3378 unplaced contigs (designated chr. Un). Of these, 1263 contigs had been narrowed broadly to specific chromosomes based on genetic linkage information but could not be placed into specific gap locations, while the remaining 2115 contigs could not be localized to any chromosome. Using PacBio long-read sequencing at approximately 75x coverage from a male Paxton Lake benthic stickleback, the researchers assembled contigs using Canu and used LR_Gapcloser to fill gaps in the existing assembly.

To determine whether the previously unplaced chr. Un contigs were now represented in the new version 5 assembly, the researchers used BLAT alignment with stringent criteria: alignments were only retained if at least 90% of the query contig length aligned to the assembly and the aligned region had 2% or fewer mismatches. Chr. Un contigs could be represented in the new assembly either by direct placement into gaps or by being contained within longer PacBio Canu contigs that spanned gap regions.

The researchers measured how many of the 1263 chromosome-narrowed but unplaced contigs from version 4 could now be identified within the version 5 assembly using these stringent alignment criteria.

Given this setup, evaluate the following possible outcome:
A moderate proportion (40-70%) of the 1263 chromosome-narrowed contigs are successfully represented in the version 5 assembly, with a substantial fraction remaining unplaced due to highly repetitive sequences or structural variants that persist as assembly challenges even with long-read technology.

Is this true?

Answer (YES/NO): NO